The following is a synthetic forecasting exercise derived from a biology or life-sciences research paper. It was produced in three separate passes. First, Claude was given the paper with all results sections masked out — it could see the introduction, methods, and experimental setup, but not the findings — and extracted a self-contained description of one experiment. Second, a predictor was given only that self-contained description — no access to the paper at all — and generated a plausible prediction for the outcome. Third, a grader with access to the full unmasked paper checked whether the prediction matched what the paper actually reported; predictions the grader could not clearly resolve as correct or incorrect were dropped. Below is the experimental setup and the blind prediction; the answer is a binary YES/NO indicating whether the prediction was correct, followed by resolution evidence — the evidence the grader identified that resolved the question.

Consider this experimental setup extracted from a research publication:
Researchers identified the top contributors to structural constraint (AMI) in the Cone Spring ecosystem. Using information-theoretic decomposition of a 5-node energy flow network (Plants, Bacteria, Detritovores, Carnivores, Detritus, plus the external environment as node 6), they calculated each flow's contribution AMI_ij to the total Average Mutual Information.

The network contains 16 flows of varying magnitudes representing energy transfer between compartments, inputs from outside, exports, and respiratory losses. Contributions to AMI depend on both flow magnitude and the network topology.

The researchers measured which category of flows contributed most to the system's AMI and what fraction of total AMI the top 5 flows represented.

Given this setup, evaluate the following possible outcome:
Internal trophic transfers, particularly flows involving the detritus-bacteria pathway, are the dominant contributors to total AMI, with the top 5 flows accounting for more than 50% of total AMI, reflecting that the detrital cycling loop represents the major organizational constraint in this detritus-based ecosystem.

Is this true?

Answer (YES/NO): NO